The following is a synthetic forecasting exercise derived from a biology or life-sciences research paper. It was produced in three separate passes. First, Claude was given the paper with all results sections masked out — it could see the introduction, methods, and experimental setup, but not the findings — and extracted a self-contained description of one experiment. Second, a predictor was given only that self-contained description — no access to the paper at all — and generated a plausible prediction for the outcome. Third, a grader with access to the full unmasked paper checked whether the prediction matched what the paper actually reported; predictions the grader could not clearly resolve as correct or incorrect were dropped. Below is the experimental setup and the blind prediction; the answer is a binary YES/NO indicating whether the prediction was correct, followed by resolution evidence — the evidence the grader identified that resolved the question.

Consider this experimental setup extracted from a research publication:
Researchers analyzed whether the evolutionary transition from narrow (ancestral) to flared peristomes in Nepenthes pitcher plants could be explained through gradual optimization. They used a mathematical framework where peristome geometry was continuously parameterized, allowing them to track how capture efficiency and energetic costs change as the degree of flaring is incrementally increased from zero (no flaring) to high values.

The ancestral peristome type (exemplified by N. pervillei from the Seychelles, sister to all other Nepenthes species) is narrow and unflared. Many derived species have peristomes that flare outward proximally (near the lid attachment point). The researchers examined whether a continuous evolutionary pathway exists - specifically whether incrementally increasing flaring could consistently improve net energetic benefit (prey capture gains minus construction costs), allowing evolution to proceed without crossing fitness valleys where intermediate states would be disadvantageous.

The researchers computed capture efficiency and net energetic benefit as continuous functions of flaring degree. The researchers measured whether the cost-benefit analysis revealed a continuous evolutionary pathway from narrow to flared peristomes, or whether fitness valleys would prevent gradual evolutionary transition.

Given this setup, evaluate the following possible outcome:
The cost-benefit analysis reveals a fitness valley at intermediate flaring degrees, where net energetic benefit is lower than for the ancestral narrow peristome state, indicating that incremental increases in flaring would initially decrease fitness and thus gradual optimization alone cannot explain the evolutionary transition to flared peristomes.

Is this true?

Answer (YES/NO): NO